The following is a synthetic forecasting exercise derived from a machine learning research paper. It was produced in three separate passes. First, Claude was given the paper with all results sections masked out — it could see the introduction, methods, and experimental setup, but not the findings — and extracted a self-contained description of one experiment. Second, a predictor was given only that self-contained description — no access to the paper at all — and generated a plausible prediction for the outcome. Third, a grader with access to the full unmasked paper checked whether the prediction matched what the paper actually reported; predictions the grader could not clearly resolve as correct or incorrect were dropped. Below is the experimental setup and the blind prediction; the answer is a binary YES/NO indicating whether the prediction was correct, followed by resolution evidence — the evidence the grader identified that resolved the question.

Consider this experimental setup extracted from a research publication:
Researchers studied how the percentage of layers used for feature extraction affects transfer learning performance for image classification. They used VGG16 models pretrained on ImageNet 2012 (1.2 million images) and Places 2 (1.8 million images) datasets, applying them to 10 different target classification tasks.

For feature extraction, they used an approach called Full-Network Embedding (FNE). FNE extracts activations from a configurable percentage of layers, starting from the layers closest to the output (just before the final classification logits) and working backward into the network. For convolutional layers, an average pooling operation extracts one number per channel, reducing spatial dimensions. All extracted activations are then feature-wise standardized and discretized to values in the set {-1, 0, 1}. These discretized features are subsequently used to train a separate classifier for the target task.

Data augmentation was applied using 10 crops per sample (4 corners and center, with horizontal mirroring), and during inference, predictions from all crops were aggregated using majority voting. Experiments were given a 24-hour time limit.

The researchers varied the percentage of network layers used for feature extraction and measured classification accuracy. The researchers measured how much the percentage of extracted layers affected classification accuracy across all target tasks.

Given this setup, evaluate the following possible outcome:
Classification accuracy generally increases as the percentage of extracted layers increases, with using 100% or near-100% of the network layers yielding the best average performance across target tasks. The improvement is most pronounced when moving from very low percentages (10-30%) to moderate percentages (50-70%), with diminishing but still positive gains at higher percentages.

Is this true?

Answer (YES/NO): NO